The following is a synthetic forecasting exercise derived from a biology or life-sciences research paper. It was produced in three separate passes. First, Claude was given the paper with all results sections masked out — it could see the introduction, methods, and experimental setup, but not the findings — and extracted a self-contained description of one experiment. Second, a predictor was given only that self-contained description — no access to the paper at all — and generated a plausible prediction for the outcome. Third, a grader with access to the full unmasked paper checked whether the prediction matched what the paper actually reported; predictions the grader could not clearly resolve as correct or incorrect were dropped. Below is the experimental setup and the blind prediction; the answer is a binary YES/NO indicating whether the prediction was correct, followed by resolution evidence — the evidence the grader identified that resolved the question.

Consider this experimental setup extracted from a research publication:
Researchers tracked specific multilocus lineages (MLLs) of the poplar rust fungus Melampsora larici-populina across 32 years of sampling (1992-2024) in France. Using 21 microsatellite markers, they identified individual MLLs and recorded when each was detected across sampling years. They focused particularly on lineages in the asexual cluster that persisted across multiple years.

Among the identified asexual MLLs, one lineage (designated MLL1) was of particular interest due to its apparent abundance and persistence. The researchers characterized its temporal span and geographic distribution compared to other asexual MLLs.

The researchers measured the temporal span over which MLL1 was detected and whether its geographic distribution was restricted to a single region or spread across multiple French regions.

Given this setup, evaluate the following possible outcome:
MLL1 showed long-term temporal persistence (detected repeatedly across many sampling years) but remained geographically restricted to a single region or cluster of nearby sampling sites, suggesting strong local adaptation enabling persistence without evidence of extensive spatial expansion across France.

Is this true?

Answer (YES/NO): NO